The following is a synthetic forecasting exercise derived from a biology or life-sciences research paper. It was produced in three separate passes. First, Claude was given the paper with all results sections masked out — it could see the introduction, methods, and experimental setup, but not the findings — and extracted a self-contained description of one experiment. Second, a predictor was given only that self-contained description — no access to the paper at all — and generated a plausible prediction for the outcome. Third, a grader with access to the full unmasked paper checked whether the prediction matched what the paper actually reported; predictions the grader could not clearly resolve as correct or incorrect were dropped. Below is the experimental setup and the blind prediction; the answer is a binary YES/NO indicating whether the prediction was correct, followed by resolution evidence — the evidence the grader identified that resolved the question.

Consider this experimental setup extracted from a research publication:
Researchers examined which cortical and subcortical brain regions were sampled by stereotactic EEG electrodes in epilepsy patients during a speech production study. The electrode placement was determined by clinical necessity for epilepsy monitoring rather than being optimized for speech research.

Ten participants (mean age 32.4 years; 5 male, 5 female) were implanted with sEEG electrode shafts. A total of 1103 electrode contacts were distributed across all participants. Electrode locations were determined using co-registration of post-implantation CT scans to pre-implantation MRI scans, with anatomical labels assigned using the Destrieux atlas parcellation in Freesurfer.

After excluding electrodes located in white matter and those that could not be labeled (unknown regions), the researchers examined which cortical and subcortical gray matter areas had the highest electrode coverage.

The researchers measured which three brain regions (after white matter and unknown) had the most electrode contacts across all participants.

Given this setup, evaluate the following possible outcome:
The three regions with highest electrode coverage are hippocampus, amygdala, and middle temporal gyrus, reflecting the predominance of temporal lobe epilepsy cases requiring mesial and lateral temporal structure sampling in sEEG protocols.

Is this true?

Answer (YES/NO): NO